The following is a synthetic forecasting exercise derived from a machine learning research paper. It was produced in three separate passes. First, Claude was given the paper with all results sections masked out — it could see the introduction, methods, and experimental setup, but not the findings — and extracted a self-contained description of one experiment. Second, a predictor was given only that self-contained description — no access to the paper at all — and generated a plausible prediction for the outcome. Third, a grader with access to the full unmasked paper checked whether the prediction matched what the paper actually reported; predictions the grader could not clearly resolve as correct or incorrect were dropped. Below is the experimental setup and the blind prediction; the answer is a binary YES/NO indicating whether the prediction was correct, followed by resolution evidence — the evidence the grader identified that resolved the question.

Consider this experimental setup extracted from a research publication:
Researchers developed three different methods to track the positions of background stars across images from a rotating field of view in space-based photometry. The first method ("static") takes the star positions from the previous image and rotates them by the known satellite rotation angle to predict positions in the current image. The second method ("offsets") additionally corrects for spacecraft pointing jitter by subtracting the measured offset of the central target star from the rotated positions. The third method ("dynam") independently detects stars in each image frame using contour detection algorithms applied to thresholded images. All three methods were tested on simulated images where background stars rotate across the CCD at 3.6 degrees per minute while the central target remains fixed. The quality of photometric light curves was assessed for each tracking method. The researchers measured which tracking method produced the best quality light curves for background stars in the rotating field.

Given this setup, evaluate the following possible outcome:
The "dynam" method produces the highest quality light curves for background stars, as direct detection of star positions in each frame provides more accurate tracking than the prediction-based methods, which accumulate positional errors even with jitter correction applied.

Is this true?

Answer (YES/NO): YES